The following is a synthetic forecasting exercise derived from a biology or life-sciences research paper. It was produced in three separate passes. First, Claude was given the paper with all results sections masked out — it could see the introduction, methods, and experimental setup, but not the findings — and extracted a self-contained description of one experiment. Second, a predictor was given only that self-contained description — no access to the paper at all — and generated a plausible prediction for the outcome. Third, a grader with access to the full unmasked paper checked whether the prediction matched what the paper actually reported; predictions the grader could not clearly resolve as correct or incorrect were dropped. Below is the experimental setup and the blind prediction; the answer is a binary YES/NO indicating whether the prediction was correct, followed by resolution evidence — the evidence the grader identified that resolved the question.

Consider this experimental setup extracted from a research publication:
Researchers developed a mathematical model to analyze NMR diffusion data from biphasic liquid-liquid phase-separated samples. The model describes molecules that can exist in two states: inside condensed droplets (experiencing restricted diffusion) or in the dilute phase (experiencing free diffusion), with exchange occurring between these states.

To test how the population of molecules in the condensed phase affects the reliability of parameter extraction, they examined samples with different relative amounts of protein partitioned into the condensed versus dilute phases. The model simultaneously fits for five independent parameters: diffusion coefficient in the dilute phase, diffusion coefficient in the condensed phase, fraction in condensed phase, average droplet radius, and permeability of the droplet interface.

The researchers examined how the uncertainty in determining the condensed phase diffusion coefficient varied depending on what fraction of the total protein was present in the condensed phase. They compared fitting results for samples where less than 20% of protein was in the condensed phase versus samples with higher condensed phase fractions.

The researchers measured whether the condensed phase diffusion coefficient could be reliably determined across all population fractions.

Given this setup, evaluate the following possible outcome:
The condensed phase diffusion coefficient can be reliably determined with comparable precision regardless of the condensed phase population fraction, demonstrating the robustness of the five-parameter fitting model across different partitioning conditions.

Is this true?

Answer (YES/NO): NO